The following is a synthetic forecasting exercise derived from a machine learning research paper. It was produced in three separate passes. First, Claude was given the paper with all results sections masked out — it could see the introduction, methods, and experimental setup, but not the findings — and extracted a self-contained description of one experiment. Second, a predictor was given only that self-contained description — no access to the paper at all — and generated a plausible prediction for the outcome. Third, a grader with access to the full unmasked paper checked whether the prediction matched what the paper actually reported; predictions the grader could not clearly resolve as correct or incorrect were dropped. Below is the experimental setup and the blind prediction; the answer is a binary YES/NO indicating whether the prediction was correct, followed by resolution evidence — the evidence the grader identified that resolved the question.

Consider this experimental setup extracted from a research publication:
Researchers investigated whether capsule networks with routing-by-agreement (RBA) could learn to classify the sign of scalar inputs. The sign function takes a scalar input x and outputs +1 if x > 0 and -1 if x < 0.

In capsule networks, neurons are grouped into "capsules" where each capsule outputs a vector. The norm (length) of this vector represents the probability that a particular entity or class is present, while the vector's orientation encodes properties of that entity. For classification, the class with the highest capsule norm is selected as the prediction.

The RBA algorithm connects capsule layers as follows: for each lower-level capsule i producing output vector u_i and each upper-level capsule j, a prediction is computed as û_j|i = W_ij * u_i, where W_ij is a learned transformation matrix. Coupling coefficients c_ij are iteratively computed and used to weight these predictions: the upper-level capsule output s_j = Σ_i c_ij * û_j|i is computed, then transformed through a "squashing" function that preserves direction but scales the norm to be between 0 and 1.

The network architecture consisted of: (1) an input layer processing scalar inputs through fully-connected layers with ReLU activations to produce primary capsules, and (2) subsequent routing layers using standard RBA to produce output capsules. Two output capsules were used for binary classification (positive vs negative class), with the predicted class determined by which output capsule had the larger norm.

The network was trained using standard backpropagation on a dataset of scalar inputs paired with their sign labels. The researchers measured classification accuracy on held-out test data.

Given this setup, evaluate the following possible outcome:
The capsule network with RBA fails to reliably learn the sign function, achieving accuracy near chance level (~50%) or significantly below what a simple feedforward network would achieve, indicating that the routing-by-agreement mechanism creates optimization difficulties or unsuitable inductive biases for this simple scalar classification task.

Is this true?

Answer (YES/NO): YES